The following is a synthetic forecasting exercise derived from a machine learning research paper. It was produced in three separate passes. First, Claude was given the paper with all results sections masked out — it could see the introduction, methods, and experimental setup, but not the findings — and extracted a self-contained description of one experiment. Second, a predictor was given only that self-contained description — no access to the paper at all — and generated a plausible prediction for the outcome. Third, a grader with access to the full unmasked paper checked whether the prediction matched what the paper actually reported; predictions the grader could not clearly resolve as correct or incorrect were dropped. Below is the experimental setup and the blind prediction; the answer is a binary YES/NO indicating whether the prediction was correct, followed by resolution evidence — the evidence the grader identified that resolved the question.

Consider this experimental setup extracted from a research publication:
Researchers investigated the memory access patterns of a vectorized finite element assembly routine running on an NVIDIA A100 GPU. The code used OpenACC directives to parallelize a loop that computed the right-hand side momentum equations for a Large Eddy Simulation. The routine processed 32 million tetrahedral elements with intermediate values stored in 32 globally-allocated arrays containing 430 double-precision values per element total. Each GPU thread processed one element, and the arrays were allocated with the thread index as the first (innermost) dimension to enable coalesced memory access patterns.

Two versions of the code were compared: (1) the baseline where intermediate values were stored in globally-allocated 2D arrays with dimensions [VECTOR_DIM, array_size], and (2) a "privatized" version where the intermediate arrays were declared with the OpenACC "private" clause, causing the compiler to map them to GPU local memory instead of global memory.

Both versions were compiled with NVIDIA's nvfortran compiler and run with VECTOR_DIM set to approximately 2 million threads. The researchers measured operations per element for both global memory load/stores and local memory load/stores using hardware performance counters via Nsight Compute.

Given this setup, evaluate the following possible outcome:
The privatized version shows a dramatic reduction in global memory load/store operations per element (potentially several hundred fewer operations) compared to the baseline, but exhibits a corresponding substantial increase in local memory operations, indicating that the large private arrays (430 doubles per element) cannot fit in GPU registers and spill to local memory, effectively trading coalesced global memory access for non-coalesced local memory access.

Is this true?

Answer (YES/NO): YES